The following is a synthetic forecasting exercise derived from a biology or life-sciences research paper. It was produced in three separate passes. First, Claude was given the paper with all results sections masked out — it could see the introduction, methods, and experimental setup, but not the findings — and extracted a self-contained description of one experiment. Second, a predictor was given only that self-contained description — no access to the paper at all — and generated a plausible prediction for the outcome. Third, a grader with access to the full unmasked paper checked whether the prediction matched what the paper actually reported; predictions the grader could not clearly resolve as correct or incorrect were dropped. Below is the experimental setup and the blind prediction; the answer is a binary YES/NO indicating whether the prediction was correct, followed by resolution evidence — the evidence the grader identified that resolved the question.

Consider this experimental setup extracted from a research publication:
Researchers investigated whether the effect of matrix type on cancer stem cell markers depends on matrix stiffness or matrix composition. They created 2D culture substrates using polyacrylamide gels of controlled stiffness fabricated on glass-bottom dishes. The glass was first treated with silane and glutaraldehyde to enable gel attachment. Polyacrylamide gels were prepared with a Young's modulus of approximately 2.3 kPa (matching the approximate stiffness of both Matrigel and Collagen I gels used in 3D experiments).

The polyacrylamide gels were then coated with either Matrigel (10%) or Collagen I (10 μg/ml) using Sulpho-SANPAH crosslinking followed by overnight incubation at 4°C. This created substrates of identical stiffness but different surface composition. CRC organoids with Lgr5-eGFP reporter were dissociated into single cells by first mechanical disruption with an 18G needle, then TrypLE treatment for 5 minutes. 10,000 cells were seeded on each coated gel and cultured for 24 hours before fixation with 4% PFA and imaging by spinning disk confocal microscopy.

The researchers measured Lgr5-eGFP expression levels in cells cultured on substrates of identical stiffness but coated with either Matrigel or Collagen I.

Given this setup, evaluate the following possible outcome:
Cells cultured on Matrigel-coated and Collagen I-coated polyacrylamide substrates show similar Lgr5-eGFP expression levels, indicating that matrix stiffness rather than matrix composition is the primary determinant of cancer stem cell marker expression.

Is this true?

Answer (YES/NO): NO